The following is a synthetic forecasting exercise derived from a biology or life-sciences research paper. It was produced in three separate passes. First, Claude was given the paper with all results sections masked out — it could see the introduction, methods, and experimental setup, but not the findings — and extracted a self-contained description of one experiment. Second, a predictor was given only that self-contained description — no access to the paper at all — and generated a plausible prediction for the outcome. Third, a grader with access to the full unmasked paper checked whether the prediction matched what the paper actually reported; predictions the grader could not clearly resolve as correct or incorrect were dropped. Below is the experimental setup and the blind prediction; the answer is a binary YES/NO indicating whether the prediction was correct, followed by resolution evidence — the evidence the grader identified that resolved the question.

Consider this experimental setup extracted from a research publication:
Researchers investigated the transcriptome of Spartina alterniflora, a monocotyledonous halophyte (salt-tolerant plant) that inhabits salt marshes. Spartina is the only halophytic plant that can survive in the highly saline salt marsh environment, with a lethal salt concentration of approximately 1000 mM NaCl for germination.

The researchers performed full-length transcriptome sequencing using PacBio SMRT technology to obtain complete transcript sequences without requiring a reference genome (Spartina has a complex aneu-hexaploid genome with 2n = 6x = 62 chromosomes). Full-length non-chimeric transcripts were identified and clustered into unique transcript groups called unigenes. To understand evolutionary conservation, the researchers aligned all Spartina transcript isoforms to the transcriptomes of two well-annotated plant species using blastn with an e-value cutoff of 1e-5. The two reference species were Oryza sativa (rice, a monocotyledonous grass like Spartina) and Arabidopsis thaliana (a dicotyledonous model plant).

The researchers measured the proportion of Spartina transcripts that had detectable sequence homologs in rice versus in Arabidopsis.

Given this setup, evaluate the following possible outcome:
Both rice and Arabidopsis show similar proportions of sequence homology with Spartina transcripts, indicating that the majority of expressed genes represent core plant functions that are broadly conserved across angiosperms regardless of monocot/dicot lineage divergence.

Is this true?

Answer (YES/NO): NO